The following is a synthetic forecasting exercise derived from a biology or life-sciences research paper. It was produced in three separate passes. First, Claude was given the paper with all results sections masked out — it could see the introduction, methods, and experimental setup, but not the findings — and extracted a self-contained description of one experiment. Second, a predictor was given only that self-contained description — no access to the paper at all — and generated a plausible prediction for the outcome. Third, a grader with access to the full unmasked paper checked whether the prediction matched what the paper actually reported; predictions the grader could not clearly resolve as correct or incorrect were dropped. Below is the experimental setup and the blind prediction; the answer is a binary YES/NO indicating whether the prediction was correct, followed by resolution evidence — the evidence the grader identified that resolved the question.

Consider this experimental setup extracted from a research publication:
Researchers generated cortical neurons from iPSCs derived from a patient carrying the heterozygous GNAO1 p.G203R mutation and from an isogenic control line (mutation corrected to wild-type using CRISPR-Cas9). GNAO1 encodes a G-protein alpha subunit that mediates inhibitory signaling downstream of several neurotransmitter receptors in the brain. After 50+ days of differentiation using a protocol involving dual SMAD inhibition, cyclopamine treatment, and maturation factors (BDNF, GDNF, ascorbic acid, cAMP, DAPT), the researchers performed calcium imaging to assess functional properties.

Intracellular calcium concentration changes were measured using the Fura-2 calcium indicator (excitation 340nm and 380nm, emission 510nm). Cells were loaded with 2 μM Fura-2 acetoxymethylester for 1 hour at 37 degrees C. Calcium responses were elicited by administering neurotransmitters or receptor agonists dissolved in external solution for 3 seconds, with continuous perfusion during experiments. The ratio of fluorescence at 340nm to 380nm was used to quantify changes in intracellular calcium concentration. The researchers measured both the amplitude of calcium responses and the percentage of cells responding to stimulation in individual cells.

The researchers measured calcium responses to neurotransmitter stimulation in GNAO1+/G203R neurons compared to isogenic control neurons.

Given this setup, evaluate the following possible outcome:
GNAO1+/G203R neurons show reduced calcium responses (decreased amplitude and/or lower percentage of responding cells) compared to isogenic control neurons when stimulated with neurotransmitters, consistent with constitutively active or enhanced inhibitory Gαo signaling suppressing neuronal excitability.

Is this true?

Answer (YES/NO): YES